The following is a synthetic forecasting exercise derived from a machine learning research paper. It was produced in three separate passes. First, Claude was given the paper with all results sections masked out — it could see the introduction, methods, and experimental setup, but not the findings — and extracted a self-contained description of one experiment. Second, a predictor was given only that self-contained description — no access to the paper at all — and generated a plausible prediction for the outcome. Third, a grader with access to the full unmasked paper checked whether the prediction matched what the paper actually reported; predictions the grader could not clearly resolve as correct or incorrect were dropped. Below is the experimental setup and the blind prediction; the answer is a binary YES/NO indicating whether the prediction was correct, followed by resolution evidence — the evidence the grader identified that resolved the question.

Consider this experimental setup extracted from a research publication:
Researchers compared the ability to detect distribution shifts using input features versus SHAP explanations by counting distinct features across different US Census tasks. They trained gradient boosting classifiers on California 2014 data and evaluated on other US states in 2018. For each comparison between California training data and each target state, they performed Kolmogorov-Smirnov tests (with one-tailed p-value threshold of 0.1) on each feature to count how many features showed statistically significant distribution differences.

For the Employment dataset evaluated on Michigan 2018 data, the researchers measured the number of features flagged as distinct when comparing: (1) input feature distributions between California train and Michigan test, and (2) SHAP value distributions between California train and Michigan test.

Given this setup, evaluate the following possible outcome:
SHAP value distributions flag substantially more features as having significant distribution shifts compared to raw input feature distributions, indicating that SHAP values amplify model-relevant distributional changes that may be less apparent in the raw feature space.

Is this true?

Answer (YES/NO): NO